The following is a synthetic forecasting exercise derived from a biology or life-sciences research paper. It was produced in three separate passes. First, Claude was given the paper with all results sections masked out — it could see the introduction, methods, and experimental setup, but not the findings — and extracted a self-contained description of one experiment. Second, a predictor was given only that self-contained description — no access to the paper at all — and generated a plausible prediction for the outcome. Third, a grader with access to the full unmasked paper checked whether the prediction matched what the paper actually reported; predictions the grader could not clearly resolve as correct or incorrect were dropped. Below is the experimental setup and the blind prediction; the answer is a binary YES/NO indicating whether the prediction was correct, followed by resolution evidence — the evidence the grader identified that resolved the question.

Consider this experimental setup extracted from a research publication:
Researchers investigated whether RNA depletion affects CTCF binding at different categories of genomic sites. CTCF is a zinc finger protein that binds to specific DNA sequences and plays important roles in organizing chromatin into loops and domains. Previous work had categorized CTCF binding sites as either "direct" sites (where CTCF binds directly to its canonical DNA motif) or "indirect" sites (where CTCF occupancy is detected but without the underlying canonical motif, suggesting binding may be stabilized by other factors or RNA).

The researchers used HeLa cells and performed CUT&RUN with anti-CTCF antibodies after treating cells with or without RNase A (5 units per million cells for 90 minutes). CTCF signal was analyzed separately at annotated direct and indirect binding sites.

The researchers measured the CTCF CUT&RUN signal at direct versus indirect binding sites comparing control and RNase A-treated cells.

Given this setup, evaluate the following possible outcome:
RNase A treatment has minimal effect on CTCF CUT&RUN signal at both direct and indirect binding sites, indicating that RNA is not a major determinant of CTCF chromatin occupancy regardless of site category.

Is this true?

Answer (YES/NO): NO